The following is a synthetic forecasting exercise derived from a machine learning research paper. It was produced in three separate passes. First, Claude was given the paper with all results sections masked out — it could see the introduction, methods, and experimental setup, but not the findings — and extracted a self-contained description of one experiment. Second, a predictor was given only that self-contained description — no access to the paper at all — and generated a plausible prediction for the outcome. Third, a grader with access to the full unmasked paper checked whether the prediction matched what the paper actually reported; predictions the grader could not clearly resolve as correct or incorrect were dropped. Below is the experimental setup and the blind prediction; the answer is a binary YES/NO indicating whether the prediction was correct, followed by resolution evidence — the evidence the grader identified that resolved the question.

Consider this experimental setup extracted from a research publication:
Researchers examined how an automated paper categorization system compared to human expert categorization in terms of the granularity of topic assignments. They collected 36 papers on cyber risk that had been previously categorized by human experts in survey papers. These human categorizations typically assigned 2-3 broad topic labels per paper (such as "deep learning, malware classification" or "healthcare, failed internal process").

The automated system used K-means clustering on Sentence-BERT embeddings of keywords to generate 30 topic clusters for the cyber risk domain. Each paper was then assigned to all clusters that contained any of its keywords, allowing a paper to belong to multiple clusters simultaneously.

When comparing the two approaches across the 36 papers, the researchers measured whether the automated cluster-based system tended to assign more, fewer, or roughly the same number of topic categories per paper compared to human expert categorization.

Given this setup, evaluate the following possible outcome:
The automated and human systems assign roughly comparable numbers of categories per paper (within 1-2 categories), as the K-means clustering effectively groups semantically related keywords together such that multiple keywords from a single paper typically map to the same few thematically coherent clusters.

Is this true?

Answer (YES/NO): NO